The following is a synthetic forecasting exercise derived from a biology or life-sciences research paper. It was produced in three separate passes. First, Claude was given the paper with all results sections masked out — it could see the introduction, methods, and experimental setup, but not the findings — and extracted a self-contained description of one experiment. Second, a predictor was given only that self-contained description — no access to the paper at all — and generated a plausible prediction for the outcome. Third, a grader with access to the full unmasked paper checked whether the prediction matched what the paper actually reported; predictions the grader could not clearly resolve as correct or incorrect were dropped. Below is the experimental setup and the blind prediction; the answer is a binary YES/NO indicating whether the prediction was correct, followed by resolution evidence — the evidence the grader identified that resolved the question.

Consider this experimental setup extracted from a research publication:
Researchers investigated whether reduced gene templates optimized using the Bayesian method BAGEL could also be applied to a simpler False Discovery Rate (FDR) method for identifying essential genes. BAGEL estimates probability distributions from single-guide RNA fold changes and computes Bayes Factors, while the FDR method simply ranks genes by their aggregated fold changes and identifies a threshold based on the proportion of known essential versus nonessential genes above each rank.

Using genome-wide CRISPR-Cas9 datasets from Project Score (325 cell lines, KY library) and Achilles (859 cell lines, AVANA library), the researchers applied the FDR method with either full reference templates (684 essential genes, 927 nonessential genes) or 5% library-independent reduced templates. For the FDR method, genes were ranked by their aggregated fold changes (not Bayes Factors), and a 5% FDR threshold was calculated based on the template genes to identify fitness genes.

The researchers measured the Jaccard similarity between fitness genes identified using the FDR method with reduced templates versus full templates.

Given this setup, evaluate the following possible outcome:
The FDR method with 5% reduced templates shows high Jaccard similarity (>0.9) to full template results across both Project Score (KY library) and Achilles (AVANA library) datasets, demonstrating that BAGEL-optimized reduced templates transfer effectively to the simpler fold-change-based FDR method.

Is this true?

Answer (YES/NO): YES